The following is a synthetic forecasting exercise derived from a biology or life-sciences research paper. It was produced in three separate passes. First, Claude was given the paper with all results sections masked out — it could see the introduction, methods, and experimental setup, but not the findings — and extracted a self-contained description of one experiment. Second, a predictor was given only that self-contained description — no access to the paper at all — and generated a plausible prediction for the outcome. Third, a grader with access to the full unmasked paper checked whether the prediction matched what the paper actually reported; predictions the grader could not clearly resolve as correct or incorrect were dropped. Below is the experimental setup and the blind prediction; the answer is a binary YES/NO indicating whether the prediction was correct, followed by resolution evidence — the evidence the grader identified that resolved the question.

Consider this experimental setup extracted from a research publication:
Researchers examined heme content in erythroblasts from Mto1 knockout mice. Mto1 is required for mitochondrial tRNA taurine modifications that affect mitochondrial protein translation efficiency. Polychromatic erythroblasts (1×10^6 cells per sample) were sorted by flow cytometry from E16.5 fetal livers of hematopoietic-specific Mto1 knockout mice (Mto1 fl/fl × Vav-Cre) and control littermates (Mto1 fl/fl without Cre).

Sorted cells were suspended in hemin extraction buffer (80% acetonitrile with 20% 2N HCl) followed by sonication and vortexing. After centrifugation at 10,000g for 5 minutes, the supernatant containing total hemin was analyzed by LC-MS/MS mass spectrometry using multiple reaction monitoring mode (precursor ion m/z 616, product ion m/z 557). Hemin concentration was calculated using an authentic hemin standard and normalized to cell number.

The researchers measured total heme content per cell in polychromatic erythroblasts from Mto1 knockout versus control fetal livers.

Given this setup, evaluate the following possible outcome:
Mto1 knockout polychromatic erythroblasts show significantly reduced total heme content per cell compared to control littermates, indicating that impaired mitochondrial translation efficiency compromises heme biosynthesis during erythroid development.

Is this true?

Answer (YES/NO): NO